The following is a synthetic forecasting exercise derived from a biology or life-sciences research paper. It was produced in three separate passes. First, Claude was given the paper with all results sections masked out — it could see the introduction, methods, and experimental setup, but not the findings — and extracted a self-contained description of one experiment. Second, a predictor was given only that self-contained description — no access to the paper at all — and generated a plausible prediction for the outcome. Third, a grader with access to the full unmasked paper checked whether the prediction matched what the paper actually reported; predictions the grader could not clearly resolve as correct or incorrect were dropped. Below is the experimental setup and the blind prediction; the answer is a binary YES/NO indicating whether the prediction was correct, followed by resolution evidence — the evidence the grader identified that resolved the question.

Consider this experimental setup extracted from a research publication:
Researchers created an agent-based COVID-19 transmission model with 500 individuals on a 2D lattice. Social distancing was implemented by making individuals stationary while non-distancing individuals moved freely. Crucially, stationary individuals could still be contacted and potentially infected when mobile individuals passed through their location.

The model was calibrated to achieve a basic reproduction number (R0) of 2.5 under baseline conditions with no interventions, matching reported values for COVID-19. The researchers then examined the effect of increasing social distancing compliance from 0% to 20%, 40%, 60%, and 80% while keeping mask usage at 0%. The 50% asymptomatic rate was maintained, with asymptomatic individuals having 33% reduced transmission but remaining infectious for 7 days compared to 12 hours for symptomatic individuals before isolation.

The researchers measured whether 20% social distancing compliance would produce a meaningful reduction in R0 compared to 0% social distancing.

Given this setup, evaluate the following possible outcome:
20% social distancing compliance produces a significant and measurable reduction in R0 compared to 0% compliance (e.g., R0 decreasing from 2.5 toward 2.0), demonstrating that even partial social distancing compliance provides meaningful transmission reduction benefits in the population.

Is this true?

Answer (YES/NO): NO